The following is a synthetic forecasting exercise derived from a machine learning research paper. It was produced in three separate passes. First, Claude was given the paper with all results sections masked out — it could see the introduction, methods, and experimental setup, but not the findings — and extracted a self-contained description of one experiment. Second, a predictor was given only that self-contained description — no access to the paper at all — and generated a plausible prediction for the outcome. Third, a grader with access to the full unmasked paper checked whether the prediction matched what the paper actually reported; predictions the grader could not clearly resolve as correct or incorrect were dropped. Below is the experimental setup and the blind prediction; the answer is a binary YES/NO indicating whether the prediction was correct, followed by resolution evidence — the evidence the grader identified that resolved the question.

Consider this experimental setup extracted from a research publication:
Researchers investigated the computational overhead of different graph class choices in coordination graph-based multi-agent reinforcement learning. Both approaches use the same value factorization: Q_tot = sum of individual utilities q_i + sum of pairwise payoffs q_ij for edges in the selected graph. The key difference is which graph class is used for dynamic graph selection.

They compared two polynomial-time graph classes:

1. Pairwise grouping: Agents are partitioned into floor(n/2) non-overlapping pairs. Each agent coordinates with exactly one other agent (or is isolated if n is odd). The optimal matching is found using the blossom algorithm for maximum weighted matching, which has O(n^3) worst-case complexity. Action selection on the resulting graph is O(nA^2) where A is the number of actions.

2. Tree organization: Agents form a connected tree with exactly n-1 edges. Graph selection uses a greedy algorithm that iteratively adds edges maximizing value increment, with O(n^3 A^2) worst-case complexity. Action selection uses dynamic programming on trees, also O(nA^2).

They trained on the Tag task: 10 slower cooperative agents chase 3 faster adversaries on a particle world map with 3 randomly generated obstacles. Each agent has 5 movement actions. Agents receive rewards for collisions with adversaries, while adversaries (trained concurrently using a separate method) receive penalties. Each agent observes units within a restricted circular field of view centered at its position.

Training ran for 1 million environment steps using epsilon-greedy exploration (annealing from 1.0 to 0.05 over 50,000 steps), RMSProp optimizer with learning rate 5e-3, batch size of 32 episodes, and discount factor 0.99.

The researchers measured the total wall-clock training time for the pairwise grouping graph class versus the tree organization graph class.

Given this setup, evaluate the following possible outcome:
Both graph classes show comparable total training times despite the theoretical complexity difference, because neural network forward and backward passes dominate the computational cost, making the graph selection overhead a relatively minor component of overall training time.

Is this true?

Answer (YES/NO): YES